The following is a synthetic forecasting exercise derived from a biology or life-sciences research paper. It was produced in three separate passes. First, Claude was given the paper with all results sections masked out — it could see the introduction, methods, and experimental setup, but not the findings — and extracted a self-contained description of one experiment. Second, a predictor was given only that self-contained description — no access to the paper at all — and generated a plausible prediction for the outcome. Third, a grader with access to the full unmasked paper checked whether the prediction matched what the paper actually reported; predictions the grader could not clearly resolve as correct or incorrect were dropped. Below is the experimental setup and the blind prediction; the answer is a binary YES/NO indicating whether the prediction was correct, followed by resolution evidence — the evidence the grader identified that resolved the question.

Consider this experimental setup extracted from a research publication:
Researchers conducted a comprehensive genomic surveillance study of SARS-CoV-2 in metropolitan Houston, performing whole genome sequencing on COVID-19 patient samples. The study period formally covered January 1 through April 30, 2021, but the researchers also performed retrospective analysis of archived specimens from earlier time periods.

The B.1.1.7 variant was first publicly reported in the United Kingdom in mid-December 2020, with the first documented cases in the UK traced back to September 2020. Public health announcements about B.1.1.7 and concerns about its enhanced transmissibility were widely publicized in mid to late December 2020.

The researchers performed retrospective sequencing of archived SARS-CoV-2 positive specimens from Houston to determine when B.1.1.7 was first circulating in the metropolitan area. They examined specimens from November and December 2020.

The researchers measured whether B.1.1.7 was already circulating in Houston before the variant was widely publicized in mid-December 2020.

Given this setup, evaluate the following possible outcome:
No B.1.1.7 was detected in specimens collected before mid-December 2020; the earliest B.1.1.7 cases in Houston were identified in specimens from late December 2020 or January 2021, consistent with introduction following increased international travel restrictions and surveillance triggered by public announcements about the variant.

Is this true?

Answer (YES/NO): NO